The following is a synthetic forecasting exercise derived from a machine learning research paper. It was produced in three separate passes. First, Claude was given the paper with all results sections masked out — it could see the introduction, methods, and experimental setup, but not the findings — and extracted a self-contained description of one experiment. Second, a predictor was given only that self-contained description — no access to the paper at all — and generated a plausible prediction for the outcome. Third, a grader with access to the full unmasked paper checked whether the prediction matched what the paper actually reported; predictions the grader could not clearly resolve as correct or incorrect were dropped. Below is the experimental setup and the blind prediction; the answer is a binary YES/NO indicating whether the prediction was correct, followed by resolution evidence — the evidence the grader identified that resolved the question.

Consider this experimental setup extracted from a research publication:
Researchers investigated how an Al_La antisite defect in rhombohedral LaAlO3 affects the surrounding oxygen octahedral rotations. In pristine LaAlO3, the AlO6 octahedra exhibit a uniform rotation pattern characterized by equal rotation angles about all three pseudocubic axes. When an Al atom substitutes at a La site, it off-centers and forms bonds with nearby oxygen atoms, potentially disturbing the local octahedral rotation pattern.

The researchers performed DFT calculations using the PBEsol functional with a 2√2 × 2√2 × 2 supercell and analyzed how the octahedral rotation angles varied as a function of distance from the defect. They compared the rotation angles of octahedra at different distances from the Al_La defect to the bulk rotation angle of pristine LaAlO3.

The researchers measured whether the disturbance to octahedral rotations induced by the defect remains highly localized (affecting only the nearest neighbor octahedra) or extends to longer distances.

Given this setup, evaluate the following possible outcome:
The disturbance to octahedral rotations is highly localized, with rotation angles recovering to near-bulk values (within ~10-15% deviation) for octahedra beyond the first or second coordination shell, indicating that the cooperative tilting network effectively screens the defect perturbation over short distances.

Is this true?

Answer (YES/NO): NO